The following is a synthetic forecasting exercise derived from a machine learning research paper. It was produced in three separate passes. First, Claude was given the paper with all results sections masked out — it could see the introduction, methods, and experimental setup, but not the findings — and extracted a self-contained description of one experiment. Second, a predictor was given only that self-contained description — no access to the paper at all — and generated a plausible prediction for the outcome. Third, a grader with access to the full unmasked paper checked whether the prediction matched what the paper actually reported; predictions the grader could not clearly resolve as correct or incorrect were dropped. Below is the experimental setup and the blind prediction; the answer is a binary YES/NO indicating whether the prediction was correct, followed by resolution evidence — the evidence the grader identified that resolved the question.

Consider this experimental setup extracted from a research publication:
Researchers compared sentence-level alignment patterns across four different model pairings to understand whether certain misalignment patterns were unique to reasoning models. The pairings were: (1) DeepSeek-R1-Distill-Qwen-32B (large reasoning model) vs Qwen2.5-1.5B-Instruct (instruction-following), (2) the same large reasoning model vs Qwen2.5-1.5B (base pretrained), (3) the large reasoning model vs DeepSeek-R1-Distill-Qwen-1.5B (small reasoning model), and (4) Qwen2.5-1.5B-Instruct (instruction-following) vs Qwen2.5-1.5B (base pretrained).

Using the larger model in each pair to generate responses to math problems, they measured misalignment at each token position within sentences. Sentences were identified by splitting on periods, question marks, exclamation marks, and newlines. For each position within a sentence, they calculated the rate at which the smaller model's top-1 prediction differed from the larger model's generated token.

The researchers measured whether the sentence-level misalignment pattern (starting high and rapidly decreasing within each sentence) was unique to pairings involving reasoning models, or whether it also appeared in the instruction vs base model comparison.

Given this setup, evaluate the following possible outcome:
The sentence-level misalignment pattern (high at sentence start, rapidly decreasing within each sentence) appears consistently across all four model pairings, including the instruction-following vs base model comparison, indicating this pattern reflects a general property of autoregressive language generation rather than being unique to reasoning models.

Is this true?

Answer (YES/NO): NO